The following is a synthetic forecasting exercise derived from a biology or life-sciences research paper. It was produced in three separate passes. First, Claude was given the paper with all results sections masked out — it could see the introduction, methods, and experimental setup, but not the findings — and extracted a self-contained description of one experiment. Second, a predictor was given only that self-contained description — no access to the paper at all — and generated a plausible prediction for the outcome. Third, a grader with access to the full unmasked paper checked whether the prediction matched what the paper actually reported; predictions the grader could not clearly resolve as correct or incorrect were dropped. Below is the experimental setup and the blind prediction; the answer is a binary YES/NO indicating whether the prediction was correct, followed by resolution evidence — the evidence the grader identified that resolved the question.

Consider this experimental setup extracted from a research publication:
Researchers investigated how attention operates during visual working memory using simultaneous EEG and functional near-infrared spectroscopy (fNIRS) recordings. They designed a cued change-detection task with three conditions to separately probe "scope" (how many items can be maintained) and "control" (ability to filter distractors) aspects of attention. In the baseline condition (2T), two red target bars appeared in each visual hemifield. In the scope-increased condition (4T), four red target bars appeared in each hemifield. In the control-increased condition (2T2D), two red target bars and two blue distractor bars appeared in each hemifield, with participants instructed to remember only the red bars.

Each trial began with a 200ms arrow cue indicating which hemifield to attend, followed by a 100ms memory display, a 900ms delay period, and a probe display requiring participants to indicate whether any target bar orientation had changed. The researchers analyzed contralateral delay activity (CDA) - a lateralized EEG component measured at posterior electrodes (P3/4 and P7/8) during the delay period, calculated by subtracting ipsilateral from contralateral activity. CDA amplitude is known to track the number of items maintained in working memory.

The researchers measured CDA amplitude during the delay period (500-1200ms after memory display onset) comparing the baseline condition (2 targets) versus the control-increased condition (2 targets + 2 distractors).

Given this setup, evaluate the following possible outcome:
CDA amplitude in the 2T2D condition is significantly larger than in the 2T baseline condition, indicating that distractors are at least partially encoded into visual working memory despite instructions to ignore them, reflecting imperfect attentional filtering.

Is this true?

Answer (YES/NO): YES